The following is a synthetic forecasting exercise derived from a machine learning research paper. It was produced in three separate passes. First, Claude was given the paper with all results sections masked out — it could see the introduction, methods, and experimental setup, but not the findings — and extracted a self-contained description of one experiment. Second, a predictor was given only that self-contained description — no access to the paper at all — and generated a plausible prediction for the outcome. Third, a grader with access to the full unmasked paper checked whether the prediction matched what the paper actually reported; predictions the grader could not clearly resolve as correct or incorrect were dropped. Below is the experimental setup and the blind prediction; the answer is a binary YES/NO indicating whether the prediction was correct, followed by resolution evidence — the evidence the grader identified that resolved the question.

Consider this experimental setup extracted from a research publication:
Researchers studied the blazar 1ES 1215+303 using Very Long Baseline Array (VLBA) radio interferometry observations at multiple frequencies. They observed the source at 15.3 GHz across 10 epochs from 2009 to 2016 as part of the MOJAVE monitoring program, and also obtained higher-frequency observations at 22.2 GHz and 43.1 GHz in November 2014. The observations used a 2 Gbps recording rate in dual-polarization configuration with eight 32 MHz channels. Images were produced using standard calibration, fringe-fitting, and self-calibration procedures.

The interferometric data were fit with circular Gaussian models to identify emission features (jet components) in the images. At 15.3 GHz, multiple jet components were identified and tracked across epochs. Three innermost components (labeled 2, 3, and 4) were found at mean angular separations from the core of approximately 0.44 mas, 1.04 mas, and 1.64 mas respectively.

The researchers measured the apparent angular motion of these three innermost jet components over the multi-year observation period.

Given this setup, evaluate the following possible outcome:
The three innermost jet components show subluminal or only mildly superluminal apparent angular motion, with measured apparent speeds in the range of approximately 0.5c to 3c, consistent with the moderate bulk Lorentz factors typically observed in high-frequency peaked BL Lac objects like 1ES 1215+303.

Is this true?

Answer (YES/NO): NO